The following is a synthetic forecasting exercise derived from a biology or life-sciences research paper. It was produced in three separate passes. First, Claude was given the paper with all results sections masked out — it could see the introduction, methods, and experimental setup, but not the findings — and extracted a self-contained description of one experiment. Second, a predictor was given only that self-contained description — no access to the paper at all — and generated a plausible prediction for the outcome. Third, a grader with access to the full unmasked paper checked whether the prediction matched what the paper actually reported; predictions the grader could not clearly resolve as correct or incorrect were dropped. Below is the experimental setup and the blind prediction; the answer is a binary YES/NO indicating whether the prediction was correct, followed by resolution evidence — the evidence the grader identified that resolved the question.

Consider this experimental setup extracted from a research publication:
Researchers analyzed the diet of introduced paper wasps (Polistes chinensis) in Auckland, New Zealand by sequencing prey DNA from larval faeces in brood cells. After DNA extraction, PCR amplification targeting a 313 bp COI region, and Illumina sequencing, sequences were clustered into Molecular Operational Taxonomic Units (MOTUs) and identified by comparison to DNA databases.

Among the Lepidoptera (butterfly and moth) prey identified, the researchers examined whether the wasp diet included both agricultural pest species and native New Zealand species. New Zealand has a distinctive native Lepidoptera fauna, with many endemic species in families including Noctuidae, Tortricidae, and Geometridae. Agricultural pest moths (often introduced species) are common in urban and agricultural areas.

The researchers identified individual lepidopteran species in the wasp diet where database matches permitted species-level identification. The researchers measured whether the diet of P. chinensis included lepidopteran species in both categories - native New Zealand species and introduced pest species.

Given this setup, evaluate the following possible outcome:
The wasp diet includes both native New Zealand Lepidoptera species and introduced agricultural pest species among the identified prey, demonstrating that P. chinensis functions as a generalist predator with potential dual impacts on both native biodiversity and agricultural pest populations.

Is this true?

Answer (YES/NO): YES